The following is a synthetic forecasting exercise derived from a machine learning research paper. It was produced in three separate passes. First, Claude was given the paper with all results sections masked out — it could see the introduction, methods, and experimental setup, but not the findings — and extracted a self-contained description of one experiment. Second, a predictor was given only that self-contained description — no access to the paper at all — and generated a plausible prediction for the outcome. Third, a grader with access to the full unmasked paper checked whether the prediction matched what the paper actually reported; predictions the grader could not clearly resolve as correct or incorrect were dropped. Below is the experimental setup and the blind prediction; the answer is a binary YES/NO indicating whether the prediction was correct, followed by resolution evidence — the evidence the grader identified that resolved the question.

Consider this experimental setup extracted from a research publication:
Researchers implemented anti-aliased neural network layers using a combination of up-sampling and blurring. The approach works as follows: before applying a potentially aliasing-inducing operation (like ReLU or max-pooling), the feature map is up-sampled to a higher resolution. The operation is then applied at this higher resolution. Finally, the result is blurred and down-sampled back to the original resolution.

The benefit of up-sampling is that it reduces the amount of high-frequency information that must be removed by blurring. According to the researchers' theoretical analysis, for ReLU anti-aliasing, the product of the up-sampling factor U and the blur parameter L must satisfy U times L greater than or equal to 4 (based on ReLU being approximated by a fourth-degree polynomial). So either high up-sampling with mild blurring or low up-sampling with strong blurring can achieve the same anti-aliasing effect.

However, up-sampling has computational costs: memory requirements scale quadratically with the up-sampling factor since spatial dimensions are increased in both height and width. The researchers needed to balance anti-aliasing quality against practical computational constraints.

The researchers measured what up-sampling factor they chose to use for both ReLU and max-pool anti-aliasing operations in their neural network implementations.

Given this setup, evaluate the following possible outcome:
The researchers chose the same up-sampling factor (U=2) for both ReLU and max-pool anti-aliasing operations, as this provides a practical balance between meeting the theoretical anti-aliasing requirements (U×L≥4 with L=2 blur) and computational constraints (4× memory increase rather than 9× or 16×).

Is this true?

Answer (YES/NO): YES